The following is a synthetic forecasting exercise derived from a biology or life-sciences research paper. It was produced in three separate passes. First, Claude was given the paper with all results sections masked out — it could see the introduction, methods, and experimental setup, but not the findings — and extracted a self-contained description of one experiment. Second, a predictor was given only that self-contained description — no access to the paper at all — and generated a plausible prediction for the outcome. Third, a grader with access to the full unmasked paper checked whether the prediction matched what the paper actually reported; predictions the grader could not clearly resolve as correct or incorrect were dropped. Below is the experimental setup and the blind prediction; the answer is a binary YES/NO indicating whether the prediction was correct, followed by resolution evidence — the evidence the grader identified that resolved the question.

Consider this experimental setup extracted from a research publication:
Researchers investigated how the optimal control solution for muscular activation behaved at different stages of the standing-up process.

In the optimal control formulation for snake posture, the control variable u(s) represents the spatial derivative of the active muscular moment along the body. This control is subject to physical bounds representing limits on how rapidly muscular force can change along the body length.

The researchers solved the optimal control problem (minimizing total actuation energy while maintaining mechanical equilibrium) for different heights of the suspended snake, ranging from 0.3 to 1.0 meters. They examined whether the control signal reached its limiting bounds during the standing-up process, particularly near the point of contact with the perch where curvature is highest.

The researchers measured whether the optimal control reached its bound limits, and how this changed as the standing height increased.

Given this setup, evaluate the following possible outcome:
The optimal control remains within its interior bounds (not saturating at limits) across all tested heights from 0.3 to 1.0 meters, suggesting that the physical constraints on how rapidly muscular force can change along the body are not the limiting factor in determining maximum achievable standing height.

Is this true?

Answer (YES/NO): NO